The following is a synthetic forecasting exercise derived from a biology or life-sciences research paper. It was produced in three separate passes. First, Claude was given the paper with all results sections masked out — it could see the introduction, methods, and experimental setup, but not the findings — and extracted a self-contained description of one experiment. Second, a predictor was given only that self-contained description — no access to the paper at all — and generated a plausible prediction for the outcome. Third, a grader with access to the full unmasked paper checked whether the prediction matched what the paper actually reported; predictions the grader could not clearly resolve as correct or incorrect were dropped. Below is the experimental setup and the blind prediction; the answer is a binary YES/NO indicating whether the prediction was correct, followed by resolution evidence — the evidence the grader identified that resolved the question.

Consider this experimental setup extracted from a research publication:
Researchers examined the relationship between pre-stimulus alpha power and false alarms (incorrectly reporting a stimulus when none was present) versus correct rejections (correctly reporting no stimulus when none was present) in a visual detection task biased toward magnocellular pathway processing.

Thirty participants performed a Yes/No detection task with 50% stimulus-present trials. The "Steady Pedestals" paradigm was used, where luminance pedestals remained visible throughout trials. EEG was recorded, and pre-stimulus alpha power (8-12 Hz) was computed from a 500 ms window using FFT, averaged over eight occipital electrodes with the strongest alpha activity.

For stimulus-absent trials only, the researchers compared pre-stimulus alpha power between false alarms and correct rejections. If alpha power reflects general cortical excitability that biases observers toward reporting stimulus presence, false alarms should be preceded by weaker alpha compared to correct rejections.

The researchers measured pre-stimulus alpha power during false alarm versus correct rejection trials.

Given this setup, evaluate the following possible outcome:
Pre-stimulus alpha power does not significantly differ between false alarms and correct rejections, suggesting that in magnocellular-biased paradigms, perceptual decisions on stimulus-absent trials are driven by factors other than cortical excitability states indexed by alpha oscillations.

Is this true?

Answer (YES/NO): YES